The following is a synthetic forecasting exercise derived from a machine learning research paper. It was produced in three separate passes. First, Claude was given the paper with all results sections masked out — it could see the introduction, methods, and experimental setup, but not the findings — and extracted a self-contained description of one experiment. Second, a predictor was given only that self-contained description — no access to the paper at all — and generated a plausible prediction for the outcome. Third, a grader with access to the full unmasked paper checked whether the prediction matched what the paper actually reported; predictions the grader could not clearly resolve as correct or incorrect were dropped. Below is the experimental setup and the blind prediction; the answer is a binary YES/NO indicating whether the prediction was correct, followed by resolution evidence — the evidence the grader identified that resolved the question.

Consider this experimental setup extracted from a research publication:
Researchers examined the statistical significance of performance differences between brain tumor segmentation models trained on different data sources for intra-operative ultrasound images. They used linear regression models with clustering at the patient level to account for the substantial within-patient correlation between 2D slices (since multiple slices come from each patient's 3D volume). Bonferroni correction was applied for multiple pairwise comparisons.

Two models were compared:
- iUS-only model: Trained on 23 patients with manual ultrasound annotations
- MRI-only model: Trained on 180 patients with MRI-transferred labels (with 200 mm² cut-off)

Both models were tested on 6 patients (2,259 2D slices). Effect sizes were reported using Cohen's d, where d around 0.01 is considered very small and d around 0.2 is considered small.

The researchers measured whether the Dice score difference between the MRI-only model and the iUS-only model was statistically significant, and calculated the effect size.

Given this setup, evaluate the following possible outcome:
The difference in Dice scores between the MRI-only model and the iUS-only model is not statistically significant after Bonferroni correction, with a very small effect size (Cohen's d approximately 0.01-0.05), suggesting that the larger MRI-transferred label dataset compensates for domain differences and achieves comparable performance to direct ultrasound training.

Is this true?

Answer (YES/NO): YES